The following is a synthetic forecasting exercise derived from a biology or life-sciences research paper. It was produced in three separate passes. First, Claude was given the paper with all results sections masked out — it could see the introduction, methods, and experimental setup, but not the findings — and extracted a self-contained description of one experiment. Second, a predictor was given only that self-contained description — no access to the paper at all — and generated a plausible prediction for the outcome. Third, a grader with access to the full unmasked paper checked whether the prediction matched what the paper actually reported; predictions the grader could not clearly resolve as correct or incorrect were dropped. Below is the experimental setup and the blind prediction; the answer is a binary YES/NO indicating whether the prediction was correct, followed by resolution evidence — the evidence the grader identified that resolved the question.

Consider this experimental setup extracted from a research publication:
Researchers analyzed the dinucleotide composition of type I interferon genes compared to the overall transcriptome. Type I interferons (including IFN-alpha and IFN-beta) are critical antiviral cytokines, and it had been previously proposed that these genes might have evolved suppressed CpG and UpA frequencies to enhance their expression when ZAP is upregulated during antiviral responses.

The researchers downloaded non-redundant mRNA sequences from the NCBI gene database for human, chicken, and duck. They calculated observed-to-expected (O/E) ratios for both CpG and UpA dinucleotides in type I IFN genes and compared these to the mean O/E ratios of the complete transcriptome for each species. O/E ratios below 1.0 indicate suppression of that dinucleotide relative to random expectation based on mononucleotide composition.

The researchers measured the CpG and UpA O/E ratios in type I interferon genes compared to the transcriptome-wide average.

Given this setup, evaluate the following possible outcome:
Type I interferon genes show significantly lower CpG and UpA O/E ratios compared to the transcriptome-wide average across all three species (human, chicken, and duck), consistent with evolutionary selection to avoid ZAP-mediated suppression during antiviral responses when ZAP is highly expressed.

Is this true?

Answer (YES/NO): NO